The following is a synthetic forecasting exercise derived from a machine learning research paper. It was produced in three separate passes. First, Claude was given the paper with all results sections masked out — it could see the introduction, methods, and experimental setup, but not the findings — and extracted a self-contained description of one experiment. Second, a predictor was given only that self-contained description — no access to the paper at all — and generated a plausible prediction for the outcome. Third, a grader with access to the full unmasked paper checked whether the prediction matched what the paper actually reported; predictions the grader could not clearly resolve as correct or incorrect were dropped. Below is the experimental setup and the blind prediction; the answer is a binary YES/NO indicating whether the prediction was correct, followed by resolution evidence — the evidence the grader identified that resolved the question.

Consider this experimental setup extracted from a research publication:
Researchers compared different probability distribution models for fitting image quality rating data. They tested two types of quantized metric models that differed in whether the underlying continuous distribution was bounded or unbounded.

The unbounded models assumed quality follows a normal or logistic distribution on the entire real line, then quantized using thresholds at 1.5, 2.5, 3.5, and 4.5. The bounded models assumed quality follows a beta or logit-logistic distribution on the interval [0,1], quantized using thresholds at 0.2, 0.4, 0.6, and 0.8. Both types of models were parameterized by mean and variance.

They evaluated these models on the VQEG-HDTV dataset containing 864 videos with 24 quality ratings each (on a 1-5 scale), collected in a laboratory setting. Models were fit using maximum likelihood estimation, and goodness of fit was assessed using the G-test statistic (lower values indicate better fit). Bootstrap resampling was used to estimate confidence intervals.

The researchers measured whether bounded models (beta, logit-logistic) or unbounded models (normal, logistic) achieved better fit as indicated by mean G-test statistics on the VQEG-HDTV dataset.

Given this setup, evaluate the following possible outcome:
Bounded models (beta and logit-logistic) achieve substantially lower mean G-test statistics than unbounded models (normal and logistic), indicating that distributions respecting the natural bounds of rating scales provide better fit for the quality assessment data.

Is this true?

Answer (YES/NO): NO